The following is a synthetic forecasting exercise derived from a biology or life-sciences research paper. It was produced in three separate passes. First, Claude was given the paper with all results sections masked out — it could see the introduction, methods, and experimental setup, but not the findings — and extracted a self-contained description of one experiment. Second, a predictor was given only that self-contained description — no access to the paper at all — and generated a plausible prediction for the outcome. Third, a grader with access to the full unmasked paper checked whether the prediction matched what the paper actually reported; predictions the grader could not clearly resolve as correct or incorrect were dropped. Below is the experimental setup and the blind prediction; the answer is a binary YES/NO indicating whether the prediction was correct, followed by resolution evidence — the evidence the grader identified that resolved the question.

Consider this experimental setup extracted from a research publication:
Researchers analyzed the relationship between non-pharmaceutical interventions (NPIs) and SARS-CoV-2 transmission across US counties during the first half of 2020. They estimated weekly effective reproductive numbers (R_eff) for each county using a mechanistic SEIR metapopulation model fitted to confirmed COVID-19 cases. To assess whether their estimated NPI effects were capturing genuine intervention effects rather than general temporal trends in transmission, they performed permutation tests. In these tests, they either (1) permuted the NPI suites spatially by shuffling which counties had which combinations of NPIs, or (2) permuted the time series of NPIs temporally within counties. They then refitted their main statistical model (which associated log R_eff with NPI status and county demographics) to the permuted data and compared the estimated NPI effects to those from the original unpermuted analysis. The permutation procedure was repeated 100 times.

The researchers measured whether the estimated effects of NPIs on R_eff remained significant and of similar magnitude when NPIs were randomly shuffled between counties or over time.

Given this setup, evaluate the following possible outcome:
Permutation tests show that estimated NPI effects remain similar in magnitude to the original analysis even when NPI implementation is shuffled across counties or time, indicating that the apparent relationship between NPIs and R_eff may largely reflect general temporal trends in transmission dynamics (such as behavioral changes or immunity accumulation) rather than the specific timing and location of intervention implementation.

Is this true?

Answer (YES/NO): NO